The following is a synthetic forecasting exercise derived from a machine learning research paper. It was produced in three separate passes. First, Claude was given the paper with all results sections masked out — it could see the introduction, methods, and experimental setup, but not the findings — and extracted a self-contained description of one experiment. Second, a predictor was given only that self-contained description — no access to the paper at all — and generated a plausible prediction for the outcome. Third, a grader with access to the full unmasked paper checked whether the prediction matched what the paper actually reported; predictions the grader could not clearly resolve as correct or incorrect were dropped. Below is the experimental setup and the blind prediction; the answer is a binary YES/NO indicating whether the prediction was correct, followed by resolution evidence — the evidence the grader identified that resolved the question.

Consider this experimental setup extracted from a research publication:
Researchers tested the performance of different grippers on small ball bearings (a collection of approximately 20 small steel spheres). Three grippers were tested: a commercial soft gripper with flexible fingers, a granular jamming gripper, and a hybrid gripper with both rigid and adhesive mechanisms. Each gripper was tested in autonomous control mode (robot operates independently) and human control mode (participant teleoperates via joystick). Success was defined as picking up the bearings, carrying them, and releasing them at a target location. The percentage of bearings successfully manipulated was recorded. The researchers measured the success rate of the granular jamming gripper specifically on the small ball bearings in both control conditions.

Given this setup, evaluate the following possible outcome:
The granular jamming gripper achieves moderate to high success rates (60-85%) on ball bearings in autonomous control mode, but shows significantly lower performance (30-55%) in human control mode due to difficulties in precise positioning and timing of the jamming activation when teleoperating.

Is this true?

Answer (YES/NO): NO